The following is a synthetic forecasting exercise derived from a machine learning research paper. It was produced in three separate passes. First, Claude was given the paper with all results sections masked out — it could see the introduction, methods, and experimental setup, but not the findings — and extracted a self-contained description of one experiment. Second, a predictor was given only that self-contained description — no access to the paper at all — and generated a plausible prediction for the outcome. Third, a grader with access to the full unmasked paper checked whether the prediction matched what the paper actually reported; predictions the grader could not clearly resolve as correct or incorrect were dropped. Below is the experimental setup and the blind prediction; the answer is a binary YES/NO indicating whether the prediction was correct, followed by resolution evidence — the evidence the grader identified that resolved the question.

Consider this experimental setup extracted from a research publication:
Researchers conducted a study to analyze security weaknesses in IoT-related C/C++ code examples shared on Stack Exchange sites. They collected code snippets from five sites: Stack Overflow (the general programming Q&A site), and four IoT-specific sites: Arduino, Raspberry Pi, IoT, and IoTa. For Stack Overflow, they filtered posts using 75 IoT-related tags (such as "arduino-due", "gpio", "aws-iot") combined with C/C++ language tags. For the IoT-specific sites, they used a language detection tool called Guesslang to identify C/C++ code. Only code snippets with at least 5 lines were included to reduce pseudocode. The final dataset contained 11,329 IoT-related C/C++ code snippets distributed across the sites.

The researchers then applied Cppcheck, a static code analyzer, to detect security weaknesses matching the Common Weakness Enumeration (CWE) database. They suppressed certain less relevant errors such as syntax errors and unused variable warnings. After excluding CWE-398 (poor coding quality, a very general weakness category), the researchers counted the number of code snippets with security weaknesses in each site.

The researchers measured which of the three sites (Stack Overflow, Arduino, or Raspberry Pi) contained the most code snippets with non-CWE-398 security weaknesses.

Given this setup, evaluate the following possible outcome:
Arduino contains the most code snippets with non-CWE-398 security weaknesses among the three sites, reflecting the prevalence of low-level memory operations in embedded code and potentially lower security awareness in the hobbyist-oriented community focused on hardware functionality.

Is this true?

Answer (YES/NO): YES